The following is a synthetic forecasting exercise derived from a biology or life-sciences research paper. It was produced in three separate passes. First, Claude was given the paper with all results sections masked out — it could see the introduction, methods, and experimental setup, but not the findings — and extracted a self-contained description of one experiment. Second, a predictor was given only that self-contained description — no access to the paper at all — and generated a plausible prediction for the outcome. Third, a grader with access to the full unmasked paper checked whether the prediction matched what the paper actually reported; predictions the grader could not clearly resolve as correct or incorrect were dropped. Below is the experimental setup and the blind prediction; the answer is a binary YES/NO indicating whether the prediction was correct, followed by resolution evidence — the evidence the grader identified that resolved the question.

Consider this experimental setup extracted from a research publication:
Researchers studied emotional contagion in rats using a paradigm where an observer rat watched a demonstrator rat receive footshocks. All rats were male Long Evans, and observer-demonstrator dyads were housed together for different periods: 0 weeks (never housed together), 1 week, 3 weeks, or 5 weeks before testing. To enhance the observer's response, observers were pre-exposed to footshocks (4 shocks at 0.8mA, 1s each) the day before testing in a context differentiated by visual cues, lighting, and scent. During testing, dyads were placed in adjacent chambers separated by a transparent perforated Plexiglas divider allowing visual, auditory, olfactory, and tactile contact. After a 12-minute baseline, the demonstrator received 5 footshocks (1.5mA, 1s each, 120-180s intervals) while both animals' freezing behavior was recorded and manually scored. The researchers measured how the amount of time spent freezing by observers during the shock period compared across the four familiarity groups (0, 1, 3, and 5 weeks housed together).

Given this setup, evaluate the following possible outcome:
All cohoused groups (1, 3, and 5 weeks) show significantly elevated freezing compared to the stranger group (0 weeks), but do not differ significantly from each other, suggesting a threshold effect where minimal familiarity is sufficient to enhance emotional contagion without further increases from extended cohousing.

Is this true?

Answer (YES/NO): NO